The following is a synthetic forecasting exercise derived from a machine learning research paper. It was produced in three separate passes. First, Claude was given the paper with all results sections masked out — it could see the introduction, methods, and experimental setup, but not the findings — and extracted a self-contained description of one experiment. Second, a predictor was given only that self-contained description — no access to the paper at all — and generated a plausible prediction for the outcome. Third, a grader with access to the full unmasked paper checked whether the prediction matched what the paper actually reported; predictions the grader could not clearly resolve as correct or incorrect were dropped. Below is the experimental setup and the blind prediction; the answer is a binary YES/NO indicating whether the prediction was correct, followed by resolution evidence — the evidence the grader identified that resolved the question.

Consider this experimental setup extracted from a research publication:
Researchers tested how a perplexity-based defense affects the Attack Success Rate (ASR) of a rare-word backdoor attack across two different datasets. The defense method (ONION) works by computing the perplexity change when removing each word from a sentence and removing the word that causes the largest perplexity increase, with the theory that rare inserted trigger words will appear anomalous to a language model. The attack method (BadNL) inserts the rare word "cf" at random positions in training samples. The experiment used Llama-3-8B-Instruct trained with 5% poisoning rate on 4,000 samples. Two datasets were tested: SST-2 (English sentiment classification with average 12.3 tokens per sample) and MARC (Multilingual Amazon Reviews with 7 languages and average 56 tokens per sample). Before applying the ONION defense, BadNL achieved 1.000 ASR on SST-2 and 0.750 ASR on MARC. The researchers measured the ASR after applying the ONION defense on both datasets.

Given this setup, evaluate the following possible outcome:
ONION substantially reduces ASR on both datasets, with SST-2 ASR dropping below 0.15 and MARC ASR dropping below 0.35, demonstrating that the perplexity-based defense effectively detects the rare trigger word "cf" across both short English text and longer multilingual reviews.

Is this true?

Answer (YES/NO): NO